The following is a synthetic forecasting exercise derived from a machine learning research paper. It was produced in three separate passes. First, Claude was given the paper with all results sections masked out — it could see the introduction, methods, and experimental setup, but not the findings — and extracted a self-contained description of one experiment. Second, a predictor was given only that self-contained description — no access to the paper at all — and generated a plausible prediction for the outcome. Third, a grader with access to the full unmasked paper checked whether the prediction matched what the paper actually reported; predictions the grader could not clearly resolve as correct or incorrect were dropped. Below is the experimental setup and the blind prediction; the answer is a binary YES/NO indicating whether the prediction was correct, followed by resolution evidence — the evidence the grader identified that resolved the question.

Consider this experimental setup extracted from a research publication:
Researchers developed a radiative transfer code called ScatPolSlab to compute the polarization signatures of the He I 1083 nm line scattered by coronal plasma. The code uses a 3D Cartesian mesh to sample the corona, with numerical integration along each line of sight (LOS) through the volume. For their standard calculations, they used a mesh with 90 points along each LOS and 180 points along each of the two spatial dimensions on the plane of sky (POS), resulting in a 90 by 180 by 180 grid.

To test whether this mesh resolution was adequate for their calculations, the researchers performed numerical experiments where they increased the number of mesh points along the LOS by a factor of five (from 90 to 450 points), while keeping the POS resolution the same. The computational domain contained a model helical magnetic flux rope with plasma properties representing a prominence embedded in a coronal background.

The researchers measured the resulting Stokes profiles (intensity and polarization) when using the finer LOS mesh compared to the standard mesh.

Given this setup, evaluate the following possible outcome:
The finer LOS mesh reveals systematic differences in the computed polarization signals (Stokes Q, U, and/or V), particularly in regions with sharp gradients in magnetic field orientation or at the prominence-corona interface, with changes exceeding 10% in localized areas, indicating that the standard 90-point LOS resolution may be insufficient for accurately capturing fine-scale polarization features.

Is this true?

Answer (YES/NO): NO